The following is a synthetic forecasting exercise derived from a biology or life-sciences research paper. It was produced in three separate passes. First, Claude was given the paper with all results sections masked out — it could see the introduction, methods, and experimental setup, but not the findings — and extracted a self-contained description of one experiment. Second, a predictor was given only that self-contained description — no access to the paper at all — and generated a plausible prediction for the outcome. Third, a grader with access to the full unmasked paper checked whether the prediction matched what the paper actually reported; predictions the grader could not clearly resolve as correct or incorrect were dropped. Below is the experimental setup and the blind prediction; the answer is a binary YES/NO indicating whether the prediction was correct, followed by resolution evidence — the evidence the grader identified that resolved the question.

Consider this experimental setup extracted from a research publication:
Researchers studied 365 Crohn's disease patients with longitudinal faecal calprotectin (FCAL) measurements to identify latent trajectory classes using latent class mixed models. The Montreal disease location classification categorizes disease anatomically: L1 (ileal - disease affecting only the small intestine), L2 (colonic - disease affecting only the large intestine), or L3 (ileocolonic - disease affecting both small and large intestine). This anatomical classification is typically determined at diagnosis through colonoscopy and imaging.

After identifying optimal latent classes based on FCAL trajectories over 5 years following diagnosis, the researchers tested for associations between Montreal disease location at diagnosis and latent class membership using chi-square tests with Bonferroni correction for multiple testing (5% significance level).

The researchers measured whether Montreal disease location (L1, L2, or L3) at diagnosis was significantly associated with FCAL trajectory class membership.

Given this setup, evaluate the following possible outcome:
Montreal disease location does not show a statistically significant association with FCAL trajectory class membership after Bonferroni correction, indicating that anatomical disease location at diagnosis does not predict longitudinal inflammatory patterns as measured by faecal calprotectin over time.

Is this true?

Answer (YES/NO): YES